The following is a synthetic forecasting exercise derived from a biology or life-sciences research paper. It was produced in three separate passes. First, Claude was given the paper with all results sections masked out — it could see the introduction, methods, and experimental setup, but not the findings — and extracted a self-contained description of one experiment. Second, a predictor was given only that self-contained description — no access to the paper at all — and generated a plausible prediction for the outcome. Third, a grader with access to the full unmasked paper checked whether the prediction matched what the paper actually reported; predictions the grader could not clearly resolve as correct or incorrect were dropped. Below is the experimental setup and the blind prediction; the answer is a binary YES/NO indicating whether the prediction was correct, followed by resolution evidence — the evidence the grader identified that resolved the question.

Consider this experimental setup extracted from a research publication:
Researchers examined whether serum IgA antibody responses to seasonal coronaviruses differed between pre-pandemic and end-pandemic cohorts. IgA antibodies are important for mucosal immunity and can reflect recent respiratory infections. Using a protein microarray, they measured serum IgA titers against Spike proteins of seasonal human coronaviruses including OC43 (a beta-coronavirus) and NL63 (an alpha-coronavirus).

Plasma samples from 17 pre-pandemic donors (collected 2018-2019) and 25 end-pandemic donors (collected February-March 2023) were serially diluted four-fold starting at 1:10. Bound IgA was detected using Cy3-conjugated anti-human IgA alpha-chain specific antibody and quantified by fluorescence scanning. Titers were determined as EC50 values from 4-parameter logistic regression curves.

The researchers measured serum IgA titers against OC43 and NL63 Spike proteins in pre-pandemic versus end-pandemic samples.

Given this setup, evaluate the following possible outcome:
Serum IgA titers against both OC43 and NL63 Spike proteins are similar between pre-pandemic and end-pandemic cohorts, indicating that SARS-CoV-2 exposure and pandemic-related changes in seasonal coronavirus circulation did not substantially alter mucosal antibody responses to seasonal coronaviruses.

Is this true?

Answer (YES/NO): NO